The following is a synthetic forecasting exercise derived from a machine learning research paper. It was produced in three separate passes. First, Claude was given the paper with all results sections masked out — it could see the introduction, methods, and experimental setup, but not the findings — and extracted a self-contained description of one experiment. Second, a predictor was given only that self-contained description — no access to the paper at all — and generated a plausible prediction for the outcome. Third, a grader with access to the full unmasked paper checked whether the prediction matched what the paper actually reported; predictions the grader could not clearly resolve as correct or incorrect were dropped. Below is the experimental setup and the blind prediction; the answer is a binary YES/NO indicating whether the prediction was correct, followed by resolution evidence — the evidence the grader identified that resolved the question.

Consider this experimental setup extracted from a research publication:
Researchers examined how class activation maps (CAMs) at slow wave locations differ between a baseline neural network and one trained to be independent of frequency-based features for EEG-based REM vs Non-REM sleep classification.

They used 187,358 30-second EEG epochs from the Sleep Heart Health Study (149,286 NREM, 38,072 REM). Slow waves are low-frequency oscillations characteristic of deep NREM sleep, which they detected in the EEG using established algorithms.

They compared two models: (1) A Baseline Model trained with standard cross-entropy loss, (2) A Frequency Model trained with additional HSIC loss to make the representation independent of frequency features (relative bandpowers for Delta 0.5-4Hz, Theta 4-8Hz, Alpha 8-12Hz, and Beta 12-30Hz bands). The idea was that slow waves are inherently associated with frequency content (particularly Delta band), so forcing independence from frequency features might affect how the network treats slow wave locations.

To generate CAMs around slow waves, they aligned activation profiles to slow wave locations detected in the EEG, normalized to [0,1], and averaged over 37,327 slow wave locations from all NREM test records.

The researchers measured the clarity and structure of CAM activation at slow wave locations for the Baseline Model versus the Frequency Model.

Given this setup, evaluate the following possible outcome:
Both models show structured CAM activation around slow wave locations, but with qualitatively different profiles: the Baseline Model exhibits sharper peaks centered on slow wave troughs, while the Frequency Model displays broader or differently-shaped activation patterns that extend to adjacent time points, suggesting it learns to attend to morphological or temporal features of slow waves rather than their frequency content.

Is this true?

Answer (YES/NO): NO